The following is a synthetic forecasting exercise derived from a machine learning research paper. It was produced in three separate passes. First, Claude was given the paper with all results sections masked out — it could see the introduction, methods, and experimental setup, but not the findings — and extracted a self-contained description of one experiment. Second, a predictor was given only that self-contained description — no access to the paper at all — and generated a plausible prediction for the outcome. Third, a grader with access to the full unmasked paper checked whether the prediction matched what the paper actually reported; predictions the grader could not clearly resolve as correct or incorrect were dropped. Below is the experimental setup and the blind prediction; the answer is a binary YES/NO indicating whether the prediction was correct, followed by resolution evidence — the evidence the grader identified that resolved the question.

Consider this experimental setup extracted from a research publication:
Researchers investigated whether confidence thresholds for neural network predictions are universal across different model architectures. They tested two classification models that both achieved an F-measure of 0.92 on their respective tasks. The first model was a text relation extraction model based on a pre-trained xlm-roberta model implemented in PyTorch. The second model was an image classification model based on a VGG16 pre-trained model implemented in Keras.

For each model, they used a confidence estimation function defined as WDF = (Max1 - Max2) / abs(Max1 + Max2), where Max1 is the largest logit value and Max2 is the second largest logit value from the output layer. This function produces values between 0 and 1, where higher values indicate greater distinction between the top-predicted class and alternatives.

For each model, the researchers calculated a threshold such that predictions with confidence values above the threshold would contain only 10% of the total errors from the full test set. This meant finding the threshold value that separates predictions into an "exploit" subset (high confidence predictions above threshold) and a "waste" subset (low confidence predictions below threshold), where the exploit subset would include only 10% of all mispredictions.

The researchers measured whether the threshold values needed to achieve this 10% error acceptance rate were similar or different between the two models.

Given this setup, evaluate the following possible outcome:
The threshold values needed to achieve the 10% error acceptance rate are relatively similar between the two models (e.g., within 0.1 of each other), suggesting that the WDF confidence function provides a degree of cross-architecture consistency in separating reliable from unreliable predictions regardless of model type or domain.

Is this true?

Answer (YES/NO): NO